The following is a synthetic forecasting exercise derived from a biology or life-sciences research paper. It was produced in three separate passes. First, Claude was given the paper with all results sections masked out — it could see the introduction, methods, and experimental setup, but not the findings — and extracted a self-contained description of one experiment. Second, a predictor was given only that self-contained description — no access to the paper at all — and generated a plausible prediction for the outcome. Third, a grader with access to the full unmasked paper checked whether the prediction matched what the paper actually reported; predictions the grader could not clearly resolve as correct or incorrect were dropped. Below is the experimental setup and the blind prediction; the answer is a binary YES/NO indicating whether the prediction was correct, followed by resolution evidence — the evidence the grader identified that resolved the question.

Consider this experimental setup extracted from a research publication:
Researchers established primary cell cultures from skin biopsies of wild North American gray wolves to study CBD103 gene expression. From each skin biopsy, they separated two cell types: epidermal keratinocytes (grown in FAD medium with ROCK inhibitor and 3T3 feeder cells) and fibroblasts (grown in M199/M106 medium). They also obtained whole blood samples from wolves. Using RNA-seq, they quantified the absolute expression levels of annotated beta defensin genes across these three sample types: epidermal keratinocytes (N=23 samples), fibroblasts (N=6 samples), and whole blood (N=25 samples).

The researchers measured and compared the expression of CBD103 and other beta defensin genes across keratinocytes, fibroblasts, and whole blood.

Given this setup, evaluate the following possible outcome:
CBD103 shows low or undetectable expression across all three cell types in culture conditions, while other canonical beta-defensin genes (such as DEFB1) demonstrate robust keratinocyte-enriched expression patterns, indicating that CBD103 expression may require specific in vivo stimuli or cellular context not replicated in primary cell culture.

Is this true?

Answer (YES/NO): NO